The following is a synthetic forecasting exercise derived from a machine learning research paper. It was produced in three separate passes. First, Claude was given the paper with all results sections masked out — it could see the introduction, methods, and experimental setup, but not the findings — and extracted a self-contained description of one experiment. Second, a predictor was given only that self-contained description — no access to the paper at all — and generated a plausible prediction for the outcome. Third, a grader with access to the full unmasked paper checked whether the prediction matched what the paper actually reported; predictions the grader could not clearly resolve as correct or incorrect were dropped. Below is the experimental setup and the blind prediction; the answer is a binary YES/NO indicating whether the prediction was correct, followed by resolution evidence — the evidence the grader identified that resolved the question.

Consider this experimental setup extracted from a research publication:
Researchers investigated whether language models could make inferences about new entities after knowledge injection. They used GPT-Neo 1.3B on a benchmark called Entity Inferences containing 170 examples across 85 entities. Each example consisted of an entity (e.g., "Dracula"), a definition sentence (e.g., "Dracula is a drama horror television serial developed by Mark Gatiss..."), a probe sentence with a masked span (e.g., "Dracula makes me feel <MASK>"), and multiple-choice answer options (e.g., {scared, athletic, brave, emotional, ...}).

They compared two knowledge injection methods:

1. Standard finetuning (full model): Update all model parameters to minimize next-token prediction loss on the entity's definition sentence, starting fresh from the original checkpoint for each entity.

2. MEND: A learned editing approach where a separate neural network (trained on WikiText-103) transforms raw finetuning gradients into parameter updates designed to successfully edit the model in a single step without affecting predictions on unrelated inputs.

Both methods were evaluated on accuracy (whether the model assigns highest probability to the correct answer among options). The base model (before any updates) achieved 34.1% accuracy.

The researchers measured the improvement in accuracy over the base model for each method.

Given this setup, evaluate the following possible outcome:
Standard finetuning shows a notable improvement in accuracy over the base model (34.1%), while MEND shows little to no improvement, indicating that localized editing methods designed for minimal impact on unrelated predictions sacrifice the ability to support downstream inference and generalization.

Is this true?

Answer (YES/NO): NO